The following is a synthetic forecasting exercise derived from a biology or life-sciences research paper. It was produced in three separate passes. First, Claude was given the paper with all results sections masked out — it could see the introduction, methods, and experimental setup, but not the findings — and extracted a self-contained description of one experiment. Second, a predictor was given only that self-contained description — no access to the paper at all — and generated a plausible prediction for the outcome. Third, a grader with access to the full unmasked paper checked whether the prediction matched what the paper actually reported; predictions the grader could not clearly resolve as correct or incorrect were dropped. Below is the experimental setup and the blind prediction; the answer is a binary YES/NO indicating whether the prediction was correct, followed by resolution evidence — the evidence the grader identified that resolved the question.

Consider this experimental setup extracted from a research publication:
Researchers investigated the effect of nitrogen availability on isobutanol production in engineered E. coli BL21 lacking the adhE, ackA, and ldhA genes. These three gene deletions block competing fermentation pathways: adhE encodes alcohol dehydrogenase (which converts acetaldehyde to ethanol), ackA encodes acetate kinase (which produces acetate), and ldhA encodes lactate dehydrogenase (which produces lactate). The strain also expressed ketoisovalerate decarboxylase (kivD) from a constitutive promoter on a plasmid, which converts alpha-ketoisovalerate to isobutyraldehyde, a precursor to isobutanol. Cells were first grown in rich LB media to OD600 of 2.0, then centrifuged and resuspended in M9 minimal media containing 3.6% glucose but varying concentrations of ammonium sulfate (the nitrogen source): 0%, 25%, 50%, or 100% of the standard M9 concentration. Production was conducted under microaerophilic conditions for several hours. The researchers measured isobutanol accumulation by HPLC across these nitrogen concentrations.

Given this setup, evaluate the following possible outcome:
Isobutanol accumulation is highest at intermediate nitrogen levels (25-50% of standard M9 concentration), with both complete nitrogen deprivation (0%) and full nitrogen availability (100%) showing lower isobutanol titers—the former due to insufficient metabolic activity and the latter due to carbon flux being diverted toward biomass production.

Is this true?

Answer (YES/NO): NO